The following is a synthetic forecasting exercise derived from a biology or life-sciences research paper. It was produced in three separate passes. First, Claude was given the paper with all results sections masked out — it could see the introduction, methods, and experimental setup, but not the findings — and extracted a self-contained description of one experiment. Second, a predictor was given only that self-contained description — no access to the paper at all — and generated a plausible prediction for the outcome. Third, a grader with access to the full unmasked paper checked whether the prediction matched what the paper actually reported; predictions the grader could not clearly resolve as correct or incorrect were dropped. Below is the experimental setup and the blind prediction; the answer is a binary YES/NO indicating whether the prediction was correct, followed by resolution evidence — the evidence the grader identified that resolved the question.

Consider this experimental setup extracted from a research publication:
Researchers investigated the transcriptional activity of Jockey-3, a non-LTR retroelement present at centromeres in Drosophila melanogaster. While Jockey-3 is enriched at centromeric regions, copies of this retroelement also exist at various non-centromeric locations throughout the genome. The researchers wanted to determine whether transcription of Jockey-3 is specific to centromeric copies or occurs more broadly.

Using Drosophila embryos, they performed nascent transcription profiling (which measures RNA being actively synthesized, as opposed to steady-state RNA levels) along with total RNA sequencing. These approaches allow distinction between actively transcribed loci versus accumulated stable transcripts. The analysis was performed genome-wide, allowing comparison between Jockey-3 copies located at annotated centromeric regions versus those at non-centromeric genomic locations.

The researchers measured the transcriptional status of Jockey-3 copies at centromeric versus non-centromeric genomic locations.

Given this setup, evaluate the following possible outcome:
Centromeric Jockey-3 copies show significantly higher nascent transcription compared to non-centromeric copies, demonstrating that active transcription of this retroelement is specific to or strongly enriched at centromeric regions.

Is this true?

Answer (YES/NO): NO